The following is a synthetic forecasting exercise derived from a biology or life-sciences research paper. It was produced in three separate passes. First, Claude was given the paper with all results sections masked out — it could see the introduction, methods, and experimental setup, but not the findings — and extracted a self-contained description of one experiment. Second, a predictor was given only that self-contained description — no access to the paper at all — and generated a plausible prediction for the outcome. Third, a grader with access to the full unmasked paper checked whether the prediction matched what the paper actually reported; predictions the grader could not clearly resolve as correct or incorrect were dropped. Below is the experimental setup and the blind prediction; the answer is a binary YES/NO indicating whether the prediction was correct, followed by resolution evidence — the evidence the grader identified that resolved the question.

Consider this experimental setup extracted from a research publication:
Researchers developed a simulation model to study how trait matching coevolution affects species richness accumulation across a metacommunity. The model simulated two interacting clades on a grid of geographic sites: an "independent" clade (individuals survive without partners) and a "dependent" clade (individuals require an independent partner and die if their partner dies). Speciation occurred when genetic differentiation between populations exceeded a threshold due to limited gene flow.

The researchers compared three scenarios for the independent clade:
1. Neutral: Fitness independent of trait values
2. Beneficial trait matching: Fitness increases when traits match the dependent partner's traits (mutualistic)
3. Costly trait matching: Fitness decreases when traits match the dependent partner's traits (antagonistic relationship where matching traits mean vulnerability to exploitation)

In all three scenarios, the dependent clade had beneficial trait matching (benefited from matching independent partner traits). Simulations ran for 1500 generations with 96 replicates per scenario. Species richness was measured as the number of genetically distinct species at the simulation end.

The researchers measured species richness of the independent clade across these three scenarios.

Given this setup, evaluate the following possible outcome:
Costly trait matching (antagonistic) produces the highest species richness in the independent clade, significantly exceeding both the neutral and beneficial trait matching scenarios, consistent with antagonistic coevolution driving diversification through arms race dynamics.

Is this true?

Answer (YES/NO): NO